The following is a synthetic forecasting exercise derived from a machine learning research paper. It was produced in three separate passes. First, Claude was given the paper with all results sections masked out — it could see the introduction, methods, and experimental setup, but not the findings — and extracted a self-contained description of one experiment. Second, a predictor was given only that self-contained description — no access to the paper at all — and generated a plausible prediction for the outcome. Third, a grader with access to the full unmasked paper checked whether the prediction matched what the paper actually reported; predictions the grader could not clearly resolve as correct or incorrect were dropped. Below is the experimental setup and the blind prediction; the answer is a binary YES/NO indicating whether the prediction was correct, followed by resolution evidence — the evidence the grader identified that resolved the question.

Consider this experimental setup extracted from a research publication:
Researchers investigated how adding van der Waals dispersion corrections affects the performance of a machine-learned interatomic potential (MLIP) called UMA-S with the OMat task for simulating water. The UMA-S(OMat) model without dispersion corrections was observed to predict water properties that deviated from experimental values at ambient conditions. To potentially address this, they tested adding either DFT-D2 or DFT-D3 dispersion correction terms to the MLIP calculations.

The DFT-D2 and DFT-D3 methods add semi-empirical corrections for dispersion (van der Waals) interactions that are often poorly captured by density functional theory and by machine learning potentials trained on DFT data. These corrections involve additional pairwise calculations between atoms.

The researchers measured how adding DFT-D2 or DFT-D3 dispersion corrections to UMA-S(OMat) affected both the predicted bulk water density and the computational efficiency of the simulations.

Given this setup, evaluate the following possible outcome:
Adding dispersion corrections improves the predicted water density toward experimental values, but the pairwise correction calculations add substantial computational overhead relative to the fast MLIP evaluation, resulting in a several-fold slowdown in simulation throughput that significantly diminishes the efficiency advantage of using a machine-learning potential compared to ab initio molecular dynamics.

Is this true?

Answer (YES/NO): NO